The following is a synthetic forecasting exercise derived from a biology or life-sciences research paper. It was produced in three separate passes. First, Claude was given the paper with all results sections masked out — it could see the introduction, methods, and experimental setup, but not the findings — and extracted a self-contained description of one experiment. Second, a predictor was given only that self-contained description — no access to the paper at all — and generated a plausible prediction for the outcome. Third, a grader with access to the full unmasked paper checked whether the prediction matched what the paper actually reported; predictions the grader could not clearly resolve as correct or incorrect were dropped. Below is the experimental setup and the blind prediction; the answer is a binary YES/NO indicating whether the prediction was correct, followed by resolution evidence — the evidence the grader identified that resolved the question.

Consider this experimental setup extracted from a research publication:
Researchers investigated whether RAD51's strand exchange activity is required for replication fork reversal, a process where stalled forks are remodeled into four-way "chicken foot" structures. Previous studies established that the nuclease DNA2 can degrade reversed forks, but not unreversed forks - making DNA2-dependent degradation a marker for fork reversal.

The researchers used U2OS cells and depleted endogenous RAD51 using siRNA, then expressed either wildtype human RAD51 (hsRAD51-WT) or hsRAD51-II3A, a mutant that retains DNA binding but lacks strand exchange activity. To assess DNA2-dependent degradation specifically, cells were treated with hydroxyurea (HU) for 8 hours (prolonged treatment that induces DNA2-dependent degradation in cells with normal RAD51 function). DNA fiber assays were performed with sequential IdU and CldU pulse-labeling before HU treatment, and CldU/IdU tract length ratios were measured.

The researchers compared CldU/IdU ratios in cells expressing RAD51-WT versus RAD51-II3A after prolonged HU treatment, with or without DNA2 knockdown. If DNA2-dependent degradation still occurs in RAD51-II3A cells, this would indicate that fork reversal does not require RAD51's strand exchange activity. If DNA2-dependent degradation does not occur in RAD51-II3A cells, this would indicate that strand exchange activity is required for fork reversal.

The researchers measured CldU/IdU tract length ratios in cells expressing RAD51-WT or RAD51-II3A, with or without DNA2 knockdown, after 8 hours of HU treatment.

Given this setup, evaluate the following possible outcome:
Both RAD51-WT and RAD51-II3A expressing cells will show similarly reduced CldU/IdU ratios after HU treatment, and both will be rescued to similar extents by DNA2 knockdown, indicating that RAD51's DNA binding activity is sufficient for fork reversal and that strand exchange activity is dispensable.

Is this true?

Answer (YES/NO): YES